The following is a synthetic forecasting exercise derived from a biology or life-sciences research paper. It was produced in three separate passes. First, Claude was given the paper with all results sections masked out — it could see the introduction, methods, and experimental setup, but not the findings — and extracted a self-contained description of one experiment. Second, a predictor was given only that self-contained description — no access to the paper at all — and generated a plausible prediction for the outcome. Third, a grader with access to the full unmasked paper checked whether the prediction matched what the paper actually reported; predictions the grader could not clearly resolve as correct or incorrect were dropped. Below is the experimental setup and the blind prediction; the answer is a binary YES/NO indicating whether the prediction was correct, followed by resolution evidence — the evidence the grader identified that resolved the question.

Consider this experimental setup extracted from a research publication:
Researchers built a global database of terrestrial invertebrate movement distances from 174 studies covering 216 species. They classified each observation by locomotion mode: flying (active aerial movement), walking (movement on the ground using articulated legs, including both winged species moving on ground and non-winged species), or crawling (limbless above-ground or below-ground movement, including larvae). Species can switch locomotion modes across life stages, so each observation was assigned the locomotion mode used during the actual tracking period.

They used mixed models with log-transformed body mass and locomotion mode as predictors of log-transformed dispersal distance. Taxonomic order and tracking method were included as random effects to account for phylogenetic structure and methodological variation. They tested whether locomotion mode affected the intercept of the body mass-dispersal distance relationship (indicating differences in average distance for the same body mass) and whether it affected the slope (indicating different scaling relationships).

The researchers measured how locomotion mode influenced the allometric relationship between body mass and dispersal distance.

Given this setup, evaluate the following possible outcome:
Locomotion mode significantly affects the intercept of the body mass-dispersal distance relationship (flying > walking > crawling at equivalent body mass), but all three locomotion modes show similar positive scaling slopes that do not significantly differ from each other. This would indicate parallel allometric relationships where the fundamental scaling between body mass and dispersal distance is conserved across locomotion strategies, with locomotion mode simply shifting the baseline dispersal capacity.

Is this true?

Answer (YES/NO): NO